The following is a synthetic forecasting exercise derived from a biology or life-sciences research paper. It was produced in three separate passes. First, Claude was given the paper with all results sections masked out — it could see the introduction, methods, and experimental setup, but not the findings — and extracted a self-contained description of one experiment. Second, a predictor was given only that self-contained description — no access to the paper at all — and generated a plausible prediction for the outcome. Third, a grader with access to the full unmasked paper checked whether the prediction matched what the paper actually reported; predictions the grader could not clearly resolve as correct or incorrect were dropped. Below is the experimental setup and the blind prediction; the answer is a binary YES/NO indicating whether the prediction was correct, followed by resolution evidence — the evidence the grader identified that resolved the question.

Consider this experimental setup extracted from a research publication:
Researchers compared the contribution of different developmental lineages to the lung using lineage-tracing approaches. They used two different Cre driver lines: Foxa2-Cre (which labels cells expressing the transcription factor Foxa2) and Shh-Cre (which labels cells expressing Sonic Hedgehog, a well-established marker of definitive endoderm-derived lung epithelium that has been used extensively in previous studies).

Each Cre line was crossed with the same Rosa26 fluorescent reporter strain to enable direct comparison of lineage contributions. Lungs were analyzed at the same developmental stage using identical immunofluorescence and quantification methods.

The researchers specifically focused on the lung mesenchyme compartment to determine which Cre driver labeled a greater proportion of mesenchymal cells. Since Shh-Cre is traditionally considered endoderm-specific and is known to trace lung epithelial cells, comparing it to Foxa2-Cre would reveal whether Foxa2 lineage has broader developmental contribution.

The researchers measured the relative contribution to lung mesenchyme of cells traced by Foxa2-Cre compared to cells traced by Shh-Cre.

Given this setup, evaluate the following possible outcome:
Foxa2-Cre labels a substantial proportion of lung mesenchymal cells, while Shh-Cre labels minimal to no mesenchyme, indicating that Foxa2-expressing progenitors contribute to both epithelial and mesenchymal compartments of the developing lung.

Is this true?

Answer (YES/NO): YES